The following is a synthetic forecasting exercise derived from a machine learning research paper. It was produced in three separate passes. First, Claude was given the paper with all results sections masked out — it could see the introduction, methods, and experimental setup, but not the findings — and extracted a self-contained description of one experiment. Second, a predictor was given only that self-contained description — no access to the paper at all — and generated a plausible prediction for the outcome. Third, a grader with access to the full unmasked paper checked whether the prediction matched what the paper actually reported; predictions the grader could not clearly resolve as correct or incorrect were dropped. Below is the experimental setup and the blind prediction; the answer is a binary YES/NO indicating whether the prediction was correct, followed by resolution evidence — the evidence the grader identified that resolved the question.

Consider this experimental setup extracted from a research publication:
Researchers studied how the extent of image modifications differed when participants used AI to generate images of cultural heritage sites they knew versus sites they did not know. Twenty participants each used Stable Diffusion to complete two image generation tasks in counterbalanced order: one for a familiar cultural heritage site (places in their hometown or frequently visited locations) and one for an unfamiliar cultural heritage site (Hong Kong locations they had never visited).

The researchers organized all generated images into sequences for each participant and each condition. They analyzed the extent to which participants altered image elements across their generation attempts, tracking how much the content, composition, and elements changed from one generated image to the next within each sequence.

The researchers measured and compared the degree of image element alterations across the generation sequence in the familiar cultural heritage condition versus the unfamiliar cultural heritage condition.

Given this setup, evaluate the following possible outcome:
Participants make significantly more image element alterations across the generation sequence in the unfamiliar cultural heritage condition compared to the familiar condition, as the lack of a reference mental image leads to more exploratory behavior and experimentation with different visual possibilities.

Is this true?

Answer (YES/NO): NO